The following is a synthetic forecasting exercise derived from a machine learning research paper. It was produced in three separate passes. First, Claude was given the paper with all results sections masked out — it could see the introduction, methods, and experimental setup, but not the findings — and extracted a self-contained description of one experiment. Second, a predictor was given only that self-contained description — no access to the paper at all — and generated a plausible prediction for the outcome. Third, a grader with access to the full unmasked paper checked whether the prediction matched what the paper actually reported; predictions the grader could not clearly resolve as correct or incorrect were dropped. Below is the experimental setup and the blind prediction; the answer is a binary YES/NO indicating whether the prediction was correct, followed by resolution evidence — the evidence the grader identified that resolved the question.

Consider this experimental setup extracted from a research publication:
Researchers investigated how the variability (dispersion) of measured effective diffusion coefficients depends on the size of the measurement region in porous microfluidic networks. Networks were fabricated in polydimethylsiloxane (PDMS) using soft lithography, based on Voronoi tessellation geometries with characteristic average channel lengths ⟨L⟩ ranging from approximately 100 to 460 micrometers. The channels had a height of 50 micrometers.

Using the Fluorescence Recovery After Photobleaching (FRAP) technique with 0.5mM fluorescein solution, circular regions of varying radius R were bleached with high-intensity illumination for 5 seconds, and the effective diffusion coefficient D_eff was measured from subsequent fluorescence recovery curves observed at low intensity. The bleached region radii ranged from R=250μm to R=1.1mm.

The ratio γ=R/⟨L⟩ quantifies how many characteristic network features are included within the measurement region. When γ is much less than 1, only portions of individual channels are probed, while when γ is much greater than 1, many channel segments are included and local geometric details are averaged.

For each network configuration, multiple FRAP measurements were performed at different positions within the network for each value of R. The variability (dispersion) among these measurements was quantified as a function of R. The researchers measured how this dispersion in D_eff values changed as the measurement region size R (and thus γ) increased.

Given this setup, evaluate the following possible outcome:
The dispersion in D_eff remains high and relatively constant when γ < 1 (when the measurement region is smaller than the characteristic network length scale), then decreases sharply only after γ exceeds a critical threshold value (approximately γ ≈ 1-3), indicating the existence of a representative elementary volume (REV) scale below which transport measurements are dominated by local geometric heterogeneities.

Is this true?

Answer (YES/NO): NO